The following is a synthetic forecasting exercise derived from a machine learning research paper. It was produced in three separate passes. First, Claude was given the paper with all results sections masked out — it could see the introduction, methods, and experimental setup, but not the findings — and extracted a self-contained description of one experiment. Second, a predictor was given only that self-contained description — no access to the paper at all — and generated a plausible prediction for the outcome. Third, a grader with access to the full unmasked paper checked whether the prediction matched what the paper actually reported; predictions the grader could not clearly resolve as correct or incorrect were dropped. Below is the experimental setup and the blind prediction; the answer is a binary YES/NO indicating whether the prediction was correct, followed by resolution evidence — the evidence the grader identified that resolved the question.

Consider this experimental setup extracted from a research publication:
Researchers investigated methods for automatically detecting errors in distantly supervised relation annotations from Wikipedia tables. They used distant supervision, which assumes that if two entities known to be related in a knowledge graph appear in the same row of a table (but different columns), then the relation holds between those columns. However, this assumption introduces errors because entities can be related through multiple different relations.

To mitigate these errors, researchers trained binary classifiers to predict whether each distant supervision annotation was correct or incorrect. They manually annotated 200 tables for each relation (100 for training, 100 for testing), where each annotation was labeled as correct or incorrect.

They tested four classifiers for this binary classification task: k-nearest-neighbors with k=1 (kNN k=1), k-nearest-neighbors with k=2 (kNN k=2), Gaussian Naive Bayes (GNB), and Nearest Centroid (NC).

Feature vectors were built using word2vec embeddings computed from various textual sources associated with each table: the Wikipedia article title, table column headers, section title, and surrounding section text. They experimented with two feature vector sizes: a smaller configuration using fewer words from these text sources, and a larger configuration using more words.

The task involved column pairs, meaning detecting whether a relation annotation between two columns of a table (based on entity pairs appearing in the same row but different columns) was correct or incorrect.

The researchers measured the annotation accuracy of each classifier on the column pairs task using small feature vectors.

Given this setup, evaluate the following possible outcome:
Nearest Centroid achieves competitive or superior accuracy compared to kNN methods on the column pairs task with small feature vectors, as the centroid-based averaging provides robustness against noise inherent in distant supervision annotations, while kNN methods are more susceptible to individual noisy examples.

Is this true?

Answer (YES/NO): NO